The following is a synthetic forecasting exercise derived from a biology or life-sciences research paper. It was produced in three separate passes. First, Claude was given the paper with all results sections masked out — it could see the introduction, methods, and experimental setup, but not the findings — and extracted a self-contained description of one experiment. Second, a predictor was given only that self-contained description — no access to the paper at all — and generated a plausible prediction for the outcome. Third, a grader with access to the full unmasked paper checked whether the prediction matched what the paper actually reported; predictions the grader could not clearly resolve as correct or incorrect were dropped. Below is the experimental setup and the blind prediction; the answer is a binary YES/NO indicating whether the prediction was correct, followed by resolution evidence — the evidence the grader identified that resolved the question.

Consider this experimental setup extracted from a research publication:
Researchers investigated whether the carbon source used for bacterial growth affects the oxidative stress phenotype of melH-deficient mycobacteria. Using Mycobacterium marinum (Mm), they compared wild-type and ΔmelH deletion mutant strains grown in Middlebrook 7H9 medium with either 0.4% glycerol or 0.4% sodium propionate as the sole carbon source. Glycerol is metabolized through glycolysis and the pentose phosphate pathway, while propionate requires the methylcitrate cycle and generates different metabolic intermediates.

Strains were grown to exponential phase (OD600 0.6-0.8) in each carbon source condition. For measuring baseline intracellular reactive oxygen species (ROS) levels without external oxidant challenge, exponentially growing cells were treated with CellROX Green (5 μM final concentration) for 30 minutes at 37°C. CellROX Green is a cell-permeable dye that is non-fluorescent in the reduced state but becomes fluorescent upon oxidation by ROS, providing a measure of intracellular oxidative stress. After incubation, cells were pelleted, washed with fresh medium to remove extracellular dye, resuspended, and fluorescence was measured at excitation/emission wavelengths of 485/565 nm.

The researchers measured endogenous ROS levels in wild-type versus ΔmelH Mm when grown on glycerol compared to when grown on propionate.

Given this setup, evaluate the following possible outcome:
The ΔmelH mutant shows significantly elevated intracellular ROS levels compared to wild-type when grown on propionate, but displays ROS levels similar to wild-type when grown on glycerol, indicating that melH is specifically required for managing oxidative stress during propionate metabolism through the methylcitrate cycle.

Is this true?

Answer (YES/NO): NO